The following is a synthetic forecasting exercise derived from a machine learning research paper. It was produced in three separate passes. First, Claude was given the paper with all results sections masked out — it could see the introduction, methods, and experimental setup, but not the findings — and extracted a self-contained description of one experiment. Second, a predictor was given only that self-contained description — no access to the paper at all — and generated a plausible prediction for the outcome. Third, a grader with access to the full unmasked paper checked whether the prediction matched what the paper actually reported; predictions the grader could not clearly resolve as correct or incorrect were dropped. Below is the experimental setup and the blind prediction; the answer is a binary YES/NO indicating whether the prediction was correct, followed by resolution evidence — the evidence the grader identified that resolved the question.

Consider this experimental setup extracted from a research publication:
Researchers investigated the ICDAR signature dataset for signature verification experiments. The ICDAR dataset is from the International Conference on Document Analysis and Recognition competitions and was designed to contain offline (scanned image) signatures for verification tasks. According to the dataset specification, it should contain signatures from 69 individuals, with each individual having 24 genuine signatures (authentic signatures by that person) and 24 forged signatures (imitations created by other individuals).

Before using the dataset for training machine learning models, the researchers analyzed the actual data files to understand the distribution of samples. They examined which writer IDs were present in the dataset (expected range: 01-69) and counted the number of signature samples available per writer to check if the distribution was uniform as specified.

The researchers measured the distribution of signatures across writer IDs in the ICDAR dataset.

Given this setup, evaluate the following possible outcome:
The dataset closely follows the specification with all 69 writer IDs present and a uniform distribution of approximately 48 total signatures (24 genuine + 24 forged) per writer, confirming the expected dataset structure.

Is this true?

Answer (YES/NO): NO